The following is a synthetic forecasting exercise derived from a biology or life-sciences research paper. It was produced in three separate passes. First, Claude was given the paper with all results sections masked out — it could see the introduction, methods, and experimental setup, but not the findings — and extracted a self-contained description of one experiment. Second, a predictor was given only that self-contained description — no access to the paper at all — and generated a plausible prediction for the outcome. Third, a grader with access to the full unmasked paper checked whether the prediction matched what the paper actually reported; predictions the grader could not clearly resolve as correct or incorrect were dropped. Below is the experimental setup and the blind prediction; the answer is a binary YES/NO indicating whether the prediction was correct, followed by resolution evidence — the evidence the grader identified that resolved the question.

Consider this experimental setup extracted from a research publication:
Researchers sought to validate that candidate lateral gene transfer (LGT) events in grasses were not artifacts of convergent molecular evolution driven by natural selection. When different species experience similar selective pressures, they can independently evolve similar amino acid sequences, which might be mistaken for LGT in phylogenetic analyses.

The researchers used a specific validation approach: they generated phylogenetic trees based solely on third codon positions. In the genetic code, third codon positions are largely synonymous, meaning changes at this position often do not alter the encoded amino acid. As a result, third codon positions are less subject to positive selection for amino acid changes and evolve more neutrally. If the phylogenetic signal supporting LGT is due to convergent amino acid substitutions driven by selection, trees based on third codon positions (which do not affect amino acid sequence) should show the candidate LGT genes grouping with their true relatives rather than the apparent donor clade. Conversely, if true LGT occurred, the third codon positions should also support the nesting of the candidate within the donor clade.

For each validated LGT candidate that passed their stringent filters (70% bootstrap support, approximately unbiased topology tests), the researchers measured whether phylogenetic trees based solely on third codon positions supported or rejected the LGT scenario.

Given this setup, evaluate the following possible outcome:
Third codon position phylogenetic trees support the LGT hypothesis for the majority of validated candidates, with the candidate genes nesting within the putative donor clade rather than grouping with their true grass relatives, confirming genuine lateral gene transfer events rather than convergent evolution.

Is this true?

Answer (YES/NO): YES